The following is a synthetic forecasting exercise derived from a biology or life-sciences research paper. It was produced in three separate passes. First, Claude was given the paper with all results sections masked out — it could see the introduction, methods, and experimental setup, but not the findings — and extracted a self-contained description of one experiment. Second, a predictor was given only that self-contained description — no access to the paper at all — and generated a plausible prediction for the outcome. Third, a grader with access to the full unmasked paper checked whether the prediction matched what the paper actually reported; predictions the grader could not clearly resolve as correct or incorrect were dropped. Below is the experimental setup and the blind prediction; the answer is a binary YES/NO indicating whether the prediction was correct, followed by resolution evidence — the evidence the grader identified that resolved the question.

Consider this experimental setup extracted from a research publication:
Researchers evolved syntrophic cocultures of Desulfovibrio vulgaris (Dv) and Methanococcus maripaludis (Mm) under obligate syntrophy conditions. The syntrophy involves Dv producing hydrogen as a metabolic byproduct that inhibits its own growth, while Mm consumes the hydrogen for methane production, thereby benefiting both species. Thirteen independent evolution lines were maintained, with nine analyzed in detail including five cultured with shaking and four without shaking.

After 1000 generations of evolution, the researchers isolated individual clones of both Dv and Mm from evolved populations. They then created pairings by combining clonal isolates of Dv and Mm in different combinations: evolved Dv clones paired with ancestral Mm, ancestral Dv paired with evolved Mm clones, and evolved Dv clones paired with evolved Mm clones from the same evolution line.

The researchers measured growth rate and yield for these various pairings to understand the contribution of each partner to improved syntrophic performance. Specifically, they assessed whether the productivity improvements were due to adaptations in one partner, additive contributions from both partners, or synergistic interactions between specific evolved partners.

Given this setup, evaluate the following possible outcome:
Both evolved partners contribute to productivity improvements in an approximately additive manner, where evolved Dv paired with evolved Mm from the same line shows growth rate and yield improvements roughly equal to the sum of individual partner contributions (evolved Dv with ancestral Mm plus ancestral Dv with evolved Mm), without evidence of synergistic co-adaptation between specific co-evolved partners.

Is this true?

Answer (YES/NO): NO